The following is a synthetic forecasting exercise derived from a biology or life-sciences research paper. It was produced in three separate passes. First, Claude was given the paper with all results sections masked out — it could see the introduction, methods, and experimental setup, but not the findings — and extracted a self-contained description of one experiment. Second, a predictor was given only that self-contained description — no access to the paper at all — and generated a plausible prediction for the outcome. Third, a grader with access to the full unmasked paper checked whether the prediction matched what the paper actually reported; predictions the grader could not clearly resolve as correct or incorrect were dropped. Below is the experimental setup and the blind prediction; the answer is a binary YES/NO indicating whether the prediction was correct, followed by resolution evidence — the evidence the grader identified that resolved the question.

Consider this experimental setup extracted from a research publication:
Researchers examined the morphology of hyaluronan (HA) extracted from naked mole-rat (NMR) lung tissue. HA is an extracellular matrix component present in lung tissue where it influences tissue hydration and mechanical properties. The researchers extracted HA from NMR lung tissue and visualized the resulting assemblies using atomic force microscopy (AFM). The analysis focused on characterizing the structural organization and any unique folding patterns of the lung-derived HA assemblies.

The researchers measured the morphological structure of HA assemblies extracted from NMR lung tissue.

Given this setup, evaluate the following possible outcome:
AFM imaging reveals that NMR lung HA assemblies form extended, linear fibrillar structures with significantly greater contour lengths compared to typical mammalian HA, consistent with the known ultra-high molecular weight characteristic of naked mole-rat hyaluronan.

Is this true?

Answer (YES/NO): NO